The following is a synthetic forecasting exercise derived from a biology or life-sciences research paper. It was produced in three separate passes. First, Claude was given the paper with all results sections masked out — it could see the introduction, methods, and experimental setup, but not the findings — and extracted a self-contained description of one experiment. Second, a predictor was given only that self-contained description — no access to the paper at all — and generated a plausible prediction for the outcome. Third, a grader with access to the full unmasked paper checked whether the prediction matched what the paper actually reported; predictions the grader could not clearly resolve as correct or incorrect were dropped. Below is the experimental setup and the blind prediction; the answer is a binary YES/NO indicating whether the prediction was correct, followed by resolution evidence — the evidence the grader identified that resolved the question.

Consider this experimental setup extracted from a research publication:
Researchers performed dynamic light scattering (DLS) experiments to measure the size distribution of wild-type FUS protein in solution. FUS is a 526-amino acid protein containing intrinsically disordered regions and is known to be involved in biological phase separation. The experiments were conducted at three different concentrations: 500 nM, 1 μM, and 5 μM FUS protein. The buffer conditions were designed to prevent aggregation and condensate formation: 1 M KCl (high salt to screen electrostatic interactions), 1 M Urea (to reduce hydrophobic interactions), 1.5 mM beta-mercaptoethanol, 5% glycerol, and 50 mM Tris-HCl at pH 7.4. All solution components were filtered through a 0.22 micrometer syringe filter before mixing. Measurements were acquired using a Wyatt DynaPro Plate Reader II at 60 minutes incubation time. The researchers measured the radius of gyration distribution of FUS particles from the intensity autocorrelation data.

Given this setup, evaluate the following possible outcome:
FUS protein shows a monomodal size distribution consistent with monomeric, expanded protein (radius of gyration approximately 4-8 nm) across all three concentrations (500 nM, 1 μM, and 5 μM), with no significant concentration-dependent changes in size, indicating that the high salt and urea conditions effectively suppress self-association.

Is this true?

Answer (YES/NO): NO